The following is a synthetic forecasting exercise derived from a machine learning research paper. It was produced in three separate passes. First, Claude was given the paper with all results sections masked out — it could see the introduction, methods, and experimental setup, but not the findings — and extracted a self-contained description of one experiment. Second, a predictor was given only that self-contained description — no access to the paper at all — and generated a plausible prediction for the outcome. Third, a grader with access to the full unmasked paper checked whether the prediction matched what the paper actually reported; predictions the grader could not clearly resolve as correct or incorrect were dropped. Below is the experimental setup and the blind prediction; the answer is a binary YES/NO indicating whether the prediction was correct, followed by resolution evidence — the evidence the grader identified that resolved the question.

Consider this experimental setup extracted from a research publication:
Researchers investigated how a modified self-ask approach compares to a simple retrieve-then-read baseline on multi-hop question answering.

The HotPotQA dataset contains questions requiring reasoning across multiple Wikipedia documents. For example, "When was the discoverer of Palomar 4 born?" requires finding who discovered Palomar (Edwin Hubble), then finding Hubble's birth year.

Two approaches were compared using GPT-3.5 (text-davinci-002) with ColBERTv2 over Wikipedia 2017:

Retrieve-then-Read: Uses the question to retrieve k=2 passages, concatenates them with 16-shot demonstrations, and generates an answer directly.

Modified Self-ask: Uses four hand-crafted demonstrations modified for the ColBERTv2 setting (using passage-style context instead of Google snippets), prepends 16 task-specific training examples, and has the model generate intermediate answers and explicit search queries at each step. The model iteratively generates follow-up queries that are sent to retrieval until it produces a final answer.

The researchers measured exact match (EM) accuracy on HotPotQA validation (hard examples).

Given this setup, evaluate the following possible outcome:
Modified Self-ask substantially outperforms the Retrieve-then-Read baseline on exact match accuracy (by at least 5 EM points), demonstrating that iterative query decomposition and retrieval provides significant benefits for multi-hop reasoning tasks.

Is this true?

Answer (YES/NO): NO